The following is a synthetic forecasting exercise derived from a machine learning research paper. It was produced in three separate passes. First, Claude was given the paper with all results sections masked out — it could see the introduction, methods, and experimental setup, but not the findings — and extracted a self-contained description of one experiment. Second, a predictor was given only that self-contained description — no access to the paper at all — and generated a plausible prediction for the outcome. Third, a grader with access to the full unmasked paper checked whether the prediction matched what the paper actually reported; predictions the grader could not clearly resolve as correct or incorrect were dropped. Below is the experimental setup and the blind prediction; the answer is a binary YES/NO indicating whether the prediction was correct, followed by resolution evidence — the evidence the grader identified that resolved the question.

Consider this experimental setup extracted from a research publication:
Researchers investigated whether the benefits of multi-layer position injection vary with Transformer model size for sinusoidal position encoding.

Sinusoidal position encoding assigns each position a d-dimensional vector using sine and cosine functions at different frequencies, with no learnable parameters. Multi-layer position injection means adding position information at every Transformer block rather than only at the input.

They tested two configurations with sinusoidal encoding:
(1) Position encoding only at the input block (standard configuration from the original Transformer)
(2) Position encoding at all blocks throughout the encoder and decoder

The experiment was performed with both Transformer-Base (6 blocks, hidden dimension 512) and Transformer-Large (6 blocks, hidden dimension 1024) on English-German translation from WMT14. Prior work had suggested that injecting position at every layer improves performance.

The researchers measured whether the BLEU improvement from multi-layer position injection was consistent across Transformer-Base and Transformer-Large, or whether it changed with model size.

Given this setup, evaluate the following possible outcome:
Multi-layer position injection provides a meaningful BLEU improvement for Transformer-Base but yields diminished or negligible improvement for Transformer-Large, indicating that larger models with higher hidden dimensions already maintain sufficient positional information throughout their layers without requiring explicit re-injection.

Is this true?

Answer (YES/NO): YES